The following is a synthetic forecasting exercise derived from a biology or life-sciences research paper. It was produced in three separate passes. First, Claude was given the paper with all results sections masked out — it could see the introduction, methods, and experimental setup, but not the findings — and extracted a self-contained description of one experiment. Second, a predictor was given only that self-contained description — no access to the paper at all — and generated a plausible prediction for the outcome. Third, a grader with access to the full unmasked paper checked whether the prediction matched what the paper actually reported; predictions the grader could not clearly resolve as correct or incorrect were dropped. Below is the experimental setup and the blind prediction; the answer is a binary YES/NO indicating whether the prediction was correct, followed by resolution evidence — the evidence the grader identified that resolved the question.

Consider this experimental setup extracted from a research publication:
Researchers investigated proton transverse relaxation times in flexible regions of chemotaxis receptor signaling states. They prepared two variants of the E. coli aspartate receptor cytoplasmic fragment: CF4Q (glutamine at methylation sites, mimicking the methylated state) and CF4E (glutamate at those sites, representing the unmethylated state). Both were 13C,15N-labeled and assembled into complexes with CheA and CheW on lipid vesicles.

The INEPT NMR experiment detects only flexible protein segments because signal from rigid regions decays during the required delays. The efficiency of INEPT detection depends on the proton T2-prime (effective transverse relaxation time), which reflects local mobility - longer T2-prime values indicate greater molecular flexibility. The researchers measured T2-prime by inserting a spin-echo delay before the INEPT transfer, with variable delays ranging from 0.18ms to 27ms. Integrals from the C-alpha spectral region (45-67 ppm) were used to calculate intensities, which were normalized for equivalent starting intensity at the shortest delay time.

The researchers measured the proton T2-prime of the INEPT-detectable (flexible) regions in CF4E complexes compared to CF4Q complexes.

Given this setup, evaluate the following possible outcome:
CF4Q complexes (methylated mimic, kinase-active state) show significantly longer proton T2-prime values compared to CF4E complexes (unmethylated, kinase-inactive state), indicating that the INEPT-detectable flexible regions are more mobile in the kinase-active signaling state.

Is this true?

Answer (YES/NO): NO